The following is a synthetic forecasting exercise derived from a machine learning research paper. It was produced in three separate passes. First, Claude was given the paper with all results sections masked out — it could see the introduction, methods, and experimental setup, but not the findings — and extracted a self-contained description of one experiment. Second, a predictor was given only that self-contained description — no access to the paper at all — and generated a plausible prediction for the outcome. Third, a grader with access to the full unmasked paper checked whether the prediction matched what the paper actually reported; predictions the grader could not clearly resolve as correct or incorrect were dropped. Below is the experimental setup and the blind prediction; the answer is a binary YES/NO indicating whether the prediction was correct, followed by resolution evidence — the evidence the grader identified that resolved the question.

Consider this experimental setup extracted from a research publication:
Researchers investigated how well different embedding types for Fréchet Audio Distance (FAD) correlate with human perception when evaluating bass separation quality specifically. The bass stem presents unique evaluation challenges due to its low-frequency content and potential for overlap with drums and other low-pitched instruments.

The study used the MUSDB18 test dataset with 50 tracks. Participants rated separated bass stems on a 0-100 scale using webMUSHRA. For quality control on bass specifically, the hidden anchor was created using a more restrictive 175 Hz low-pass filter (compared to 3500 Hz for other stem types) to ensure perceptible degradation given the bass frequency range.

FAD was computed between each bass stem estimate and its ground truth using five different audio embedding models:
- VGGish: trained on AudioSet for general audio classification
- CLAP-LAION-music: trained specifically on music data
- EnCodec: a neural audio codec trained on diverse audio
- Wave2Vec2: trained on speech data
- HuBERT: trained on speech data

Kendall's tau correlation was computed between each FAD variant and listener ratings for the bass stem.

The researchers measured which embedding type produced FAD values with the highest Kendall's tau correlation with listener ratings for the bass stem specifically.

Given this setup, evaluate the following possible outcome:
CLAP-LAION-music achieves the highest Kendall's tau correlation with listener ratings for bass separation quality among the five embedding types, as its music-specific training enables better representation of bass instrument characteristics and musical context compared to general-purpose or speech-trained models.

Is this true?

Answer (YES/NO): YES